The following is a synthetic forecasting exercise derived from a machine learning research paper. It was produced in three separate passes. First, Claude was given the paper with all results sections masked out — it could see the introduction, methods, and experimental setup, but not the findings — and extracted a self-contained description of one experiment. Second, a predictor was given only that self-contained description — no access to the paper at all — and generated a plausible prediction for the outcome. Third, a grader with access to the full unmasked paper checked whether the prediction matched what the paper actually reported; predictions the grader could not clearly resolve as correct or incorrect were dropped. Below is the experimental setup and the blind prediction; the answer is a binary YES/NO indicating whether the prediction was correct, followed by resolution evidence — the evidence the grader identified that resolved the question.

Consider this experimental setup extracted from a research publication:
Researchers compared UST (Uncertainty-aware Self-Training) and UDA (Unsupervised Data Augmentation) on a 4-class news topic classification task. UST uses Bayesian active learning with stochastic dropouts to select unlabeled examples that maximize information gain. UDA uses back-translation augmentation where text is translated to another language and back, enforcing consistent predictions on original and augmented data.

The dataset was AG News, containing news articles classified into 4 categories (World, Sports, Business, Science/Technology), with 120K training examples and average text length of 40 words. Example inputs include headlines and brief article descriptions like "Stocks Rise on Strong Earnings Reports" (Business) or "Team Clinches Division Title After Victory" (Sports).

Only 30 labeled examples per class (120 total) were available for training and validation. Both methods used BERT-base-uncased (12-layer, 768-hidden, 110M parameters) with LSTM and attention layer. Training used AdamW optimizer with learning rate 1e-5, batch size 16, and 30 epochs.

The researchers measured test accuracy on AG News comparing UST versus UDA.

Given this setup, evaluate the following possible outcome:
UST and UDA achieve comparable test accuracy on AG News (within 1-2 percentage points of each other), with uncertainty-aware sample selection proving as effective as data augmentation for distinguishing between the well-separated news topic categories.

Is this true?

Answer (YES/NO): NO